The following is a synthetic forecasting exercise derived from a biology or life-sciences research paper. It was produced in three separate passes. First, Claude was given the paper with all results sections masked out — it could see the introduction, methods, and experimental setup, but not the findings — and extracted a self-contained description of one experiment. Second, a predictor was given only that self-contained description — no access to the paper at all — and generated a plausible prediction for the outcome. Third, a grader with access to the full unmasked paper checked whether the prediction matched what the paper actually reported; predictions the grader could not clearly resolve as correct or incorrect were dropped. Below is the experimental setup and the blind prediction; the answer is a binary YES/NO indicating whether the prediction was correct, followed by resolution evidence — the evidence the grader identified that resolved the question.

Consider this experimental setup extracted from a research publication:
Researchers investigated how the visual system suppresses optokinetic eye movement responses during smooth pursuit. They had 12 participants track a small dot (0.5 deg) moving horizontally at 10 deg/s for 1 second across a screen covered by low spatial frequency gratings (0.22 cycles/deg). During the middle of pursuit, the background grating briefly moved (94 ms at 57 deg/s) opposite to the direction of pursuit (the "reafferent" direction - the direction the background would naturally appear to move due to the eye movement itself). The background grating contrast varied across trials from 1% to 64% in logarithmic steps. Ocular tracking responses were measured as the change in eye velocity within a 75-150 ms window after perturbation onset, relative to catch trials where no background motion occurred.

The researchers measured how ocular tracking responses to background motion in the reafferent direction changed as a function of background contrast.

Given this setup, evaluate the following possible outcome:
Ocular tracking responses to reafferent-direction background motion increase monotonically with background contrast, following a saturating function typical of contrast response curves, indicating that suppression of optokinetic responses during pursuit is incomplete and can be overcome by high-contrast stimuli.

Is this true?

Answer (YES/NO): NO